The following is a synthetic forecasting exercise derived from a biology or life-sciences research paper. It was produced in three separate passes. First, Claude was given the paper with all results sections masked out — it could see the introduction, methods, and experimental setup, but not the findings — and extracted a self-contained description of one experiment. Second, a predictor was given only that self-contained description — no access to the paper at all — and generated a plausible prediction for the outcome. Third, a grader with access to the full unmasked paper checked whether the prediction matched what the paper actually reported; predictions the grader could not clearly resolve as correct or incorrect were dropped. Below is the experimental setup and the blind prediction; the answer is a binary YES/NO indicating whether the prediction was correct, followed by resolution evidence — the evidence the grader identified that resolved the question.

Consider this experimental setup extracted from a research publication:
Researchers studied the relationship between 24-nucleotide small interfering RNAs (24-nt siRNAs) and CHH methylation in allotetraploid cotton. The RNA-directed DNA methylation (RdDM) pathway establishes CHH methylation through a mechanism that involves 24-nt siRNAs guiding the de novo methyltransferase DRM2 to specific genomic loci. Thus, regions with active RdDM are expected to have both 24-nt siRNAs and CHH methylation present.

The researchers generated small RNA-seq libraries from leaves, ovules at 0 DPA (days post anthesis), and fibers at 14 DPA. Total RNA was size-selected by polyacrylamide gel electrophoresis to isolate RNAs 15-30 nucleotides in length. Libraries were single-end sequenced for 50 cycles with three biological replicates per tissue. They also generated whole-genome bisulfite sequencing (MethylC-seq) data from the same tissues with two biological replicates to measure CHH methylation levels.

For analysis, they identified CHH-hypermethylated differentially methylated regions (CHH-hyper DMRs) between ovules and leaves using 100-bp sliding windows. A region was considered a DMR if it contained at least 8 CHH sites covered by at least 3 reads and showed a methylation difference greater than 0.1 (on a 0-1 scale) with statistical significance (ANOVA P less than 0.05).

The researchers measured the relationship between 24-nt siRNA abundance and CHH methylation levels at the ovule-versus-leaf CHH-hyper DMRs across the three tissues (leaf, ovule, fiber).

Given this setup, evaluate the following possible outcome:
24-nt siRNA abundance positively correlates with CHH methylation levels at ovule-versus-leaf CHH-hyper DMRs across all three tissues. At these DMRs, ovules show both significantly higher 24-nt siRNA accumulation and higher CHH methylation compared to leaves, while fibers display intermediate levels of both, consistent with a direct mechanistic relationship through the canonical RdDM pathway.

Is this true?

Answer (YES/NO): NO